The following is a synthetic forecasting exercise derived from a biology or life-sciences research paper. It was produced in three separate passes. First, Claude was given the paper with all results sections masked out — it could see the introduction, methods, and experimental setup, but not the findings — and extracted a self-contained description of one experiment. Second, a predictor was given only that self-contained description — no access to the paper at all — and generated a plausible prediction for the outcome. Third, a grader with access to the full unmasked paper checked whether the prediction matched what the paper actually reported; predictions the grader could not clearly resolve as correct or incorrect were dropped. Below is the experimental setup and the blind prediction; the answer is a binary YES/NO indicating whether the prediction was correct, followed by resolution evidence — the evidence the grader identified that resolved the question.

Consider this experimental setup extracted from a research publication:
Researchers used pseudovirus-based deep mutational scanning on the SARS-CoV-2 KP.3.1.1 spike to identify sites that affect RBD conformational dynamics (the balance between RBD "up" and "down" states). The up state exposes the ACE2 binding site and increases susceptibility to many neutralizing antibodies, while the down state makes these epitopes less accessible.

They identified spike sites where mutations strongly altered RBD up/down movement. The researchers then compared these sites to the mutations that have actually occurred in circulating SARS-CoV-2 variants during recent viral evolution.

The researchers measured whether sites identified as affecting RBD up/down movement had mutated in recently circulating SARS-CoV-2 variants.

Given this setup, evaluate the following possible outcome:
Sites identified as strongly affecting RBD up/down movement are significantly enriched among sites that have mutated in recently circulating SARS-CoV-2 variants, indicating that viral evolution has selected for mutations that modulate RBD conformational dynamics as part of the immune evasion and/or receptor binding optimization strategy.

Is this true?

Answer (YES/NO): YES